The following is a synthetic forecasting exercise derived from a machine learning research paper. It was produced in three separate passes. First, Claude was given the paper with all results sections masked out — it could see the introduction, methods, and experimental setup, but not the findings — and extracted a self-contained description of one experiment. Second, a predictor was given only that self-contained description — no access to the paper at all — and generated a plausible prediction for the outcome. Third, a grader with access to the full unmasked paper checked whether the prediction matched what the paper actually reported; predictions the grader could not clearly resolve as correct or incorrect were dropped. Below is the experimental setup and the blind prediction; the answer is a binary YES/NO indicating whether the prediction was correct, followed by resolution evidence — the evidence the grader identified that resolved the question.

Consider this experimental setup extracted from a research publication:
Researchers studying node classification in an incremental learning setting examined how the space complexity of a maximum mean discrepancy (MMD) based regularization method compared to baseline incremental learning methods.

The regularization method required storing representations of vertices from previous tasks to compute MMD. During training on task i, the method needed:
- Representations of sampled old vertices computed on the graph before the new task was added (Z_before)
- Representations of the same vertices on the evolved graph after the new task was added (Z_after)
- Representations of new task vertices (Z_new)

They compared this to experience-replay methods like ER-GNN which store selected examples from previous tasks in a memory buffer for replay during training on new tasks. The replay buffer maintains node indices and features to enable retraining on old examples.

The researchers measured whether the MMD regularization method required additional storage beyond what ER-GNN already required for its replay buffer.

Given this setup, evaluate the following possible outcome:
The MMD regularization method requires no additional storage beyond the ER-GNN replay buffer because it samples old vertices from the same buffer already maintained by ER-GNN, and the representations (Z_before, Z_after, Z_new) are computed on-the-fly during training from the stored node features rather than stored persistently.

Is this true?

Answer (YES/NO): YES